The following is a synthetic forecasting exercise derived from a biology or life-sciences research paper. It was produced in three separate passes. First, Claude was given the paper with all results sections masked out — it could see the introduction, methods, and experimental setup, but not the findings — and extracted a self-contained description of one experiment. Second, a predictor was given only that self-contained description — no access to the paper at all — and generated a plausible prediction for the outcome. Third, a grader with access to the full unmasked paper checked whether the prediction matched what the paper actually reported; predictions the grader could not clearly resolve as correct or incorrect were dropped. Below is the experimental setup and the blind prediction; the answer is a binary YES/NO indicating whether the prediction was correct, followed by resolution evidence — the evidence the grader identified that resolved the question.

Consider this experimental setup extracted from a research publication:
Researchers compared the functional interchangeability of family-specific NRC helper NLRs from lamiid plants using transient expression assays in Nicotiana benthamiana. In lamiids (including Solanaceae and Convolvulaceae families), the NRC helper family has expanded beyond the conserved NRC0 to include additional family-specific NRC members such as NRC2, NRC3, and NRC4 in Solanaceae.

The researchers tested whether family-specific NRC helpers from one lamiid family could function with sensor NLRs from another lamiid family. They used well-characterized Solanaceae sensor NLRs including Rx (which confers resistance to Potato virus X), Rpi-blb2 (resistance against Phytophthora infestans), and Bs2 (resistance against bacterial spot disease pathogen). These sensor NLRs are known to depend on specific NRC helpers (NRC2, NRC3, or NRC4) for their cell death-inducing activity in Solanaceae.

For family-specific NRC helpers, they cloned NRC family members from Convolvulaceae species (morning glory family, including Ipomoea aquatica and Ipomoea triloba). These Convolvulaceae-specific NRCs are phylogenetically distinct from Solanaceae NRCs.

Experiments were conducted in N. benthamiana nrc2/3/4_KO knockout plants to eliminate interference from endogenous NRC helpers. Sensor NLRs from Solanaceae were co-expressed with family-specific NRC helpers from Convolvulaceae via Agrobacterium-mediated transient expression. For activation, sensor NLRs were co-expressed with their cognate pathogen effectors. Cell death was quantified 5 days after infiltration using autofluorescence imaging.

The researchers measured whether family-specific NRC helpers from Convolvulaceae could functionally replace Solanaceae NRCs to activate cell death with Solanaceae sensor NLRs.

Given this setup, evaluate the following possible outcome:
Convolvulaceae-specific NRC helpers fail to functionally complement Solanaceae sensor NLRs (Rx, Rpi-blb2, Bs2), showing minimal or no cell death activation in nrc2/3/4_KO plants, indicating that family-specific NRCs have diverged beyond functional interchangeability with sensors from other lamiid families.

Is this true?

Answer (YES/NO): NO